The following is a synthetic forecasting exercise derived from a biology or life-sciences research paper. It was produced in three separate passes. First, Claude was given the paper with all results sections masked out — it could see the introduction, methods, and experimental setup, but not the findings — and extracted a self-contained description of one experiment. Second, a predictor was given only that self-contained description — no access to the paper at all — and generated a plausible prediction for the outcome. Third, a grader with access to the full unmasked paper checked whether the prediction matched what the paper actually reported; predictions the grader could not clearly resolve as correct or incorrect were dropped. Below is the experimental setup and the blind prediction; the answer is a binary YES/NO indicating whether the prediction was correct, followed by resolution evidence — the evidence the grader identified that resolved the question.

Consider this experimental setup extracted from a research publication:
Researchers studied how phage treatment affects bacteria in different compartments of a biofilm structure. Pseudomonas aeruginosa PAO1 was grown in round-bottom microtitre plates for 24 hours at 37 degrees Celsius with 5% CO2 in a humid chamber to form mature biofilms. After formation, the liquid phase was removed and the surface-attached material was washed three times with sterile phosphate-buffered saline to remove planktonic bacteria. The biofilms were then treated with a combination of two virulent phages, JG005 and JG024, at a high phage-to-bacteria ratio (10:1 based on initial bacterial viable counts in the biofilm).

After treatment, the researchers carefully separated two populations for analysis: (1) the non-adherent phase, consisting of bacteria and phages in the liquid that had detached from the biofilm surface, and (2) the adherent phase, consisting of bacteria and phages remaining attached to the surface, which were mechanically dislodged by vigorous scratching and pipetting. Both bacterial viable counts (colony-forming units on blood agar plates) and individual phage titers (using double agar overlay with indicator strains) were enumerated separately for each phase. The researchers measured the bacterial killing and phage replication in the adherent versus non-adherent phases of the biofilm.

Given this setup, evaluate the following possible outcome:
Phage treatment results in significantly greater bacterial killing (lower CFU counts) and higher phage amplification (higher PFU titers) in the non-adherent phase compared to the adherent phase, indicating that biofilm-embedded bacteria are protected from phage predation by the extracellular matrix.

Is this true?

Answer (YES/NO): YES